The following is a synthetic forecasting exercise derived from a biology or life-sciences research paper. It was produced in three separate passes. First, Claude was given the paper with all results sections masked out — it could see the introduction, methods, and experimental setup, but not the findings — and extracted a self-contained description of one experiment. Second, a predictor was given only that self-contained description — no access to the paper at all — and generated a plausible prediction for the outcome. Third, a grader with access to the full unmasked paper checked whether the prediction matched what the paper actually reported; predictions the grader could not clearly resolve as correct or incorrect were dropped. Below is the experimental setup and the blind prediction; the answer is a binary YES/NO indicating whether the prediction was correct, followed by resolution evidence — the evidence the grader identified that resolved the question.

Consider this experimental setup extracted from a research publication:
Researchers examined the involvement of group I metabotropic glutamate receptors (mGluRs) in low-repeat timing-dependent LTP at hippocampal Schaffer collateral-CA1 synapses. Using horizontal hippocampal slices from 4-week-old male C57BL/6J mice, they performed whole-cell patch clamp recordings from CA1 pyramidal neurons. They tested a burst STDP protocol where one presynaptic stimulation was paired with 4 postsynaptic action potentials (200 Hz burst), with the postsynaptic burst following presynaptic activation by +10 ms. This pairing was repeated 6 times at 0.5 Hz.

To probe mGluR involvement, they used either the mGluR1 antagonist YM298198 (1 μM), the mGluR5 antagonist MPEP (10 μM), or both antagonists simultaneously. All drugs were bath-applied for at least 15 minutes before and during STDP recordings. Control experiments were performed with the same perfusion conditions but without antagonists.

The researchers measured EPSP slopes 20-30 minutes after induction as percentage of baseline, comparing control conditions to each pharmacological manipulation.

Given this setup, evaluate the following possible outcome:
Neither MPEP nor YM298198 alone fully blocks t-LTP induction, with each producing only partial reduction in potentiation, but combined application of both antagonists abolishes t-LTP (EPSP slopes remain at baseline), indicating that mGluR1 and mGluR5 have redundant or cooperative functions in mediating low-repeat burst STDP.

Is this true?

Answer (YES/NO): NO